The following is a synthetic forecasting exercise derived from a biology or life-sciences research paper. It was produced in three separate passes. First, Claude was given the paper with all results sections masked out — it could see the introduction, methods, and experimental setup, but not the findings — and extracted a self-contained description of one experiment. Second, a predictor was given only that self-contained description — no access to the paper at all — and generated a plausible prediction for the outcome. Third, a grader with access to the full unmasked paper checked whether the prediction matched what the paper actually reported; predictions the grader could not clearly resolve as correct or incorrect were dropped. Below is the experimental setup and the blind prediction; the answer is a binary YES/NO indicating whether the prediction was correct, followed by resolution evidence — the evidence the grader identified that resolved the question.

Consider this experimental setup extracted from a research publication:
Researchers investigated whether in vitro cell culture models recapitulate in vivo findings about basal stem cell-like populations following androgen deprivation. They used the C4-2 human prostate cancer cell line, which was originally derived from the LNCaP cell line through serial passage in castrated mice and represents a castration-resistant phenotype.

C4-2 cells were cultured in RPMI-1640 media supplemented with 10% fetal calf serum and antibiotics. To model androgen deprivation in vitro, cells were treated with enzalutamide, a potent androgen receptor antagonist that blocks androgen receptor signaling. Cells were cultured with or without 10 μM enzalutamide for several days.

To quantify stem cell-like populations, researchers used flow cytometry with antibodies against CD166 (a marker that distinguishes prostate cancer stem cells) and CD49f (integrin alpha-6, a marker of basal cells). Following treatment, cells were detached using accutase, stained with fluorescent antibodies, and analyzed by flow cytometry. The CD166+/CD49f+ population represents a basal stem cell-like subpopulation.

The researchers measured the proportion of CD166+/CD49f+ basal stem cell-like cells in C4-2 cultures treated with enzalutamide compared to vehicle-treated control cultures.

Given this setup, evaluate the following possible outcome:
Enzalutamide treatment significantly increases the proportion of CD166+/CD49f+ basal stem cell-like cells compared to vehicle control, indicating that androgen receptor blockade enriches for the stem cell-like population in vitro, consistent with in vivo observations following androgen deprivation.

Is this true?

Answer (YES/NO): YES